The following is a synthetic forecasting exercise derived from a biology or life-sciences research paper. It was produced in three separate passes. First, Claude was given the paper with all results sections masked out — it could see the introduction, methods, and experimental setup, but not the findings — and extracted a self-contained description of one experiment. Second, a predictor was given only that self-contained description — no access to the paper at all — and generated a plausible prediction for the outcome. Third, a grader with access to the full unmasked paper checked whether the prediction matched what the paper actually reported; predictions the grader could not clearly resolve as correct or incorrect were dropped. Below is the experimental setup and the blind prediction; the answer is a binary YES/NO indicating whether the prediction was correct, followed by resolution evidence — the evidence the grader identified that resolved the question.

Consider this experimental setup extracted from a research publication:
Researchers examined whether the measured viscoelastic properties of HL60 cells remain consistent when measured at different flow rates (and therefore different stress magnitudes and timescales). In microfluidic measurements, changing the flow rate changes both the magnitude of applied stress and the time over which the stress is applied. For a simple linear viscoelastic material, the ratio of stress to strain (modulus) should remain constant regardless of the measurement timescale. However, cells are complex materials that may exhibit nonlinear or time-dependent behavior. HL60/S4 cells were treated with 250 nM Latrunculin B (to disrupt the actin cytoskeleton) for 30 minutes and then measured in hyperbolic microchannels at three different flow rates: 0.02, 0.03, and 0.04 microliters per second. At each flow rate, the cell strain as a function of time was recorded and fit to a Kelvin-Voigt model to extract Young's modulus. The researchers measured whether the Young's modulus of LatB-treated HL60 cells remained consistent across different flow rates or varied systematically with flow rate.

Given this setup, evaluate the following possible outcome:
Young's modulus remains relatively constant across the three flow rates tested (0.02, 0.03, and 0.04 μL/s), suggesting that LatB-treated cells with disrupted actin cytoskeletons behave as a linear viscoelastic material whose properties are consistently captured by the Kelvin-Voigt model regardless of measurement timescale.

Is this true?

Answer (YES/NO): NO